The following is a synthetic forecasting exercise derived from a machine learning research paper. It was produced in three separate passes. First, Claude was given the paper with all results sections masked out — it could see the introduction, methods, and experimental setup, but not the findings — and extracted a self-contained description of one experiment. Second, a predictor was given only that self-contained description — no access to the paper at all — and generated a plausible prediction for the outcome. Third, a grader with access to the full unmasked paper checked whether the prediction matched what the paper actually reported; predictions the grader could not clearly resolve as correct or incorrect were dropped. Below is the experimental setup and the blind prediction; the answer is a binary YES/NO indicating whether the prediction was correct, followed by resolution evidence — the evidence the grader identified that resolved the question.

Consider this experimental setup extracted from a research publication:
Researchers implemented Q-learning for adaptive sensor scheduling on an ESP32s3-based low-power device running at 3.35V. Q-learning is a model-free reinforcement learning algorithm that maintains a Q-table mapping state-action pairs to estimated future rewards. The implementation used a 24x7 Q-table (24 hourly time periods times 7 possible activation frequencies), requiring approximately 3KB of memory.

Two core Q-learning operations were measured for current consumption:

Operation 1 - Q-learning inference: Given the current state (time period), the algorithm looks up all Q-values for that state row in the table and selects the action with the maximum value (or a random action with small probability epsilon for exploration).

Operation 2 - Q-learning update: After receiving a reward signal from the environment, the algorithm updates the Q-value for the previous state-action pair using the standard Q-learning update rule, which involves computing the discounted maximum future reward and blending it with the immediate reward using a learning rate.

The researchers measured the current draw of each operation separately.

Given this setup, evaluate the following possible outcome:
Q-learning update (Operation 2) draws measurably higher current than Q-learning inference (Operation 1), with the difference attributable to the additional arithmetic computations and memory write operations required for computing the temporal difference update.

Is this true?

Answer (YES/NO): YES